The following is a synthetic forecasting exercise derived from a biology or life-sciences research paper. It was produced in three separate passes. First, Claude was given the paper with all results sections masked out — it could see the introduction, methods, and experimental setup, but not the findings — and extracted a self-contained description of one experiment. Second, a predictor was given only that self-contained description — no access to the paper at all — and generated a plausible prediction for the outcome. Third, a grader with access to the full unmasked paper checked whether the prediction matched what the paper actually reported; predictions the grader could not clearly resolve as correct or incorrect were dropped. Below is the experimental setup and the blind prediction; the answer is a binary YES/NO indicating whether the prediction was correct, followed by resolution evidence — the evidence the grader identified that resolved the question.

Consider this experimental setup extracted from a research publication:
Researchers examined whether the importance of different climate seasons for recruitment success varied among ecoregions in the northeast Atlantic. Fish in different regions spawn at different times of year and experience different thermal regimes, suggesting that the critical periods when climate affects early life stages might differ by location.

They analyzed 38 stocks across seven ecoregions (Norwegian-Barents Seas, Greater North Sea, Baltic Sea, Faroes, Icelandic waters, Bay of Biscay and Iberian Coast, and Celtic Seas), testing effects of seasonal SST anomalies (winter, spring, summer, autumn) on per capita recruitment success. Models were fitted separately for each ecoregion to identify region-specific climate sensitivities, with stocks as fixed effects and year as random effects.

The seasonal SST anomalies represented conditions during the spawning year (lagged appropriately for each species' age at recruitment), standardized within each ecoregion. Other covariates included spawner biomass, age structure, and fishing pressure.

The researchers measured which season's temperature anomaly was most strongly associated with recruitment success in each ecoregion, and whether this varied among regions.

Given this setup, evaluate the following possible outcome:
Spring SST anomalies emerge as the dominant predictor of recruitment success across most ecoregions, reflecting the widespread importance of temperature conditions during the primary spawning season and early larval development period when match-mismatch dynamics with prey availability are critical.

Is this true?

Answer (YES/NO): NO